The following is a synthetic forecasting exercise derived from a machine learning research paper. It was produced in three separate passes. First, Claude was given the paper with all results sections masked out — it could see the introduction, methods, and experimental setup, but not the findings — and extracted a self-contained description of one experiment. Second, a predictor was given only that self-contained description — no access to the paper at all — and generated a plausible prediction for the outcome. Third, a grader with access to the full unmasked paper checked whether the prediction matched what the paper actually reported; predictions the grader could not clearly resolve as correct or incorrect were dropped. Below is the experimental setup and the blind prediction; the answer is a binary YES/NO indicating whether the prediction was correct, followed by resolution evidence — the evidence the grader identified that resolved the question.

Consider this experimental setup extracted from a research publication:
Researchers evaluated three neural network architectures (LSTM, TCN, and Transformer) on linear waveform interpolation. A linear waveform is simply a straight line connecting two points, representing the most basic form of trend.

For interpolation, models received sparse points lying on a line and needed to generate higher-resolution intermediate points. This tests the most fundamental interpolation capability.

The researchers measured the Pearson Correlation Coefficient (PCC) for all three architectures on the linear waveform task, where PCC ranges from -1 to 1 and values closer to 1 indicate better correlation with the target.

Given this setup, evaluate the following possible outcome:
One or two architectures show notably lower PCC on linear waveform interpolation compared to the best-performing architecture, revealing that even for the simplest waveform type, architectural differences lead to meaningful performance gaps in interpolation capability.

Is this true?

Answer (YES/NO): NO